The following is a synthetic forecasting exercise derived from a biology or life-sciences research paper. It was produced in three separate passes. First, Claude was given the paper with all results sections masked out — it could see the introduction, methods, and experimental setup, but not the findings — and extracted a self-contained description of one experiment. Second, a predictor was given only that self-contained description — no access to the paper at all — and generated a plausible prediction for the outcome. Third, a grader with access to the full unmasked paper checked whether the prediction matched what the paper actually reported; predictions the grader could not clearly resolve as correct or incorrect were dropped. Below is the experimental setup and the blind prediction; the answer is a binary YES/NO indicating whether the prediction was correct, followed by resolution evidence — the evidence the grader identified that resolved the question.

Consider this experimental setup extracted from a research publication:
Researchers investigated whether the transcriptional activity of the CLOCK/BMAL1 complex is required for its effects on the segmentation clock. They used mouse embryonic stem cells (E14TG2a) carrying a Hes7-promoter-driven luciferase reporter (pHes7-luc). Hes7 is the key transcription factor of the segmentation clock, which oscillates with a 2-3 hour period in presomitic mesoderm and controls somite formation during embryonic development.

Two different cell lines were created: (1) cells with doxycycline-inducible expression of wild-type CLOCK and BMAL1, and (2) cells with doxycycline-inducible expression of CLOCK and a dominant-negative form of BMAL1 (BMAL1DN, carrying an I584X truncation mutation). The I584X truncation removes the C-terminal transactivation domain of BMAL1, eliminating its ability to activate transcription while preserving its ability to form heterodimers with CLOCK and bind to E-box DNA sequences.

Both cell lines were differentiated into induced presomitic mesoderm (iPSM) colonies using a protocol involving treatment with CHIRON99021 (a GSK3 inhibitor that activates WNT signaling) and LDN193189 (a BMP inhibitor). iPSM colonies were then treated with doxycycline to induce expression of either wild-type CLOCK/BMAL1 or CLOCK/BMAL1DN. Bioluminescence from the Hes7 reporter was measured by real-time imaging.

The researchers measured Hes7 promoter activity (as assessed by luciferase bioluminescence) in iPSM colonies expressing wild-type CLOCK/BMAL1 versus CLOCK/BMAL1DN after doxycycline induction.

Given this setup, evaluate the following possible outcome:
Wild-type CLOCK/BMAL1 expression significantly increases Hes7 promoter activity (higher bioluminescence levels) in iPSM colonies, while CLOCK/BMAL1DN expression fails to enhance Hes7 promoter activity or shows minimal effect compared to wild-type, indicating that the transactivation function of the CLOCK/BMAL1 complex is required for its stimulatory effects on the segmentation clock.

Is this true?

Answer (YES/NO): NO